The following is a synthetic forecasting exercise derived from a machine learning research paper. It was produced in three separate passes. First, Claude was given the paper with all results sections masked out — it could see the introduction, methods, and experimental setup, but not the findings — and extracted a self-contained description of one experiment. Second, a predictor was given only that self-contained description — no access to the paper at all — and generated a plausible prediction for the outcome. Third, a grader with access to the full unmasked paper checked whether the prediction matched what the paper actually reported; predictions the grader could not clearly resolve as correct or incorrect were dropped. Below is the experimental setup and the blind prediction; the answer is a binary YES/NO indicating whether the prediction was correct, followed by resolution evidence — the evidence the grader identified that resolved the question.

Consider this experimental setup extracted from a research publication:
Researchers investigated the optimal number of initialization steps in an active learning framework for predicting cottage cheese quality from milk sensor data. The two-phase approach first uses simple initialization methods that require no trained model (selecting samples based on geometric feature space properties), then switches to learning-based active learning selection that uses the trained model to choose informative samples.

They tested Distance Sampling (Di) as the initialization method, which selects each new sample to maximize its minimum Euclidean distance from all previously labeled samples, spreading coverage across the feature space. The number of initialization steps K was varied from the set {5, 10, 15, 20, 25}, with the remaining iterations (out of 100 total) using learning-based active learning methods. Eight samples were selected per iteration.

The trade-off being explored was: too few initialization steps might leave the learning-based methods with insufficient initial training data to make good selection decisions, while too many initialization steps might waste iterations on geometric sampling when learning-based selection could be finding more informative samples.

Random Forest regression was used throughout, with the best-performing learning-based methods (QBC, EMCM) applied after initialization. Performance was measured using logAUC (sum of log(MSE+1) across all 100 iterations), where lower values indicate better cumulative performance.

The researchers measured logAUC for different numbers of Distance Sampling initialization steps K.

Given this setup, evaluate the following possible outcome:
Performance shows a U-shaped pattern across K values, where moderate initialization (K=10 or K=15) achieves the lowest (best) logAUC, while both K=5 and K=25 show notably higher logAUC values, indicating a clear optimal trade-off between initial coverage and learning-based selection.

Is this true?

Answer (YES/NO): YES